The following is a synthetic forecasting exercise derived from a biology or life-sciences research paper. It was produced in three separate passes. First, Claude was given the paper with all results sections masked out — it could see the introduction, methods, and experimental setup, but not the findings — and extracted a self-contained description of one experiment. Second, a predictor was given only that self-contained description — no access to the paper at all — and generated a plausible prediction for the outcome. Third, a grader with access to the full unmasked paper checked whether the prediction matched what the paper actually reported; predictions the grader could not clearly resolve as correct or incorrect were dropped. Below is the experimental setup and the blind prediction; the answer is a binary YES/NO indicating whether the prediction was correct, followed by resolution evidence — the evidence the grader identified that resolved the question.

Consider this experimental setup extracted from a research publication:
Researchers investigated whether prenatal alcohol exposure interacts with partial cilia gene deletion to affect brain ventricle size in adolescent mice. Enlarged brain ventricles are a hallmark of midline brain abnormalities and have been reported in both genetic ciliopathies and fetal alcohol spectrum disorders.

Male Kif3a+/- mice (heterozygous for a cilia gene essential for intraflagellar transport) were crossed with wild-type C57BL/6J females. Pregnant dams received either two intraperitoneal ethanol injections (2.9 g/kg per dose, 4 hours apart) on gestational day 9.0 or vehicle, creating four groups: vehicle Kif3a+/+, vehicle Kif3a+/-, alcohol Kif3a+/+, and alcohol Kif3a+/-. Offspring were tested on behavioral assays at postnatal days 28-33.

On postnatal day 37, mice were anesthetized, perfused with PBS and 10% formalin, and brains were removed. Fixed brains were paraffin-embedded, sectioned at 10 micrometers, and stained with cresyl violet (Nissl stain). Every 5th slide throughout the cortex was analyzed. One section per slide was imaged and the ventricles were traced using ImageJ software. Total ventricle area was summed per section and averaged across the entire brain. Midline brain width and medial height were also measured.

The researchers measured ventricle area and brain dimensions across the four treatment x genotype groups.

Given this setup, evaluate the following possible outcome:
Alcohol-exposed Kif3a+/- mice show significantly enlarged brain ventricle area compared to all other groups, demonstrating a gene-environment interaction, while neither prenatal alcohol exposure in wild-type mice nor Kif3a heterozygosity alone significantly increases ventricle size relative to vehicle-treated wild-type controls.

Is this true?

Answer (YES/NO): NO